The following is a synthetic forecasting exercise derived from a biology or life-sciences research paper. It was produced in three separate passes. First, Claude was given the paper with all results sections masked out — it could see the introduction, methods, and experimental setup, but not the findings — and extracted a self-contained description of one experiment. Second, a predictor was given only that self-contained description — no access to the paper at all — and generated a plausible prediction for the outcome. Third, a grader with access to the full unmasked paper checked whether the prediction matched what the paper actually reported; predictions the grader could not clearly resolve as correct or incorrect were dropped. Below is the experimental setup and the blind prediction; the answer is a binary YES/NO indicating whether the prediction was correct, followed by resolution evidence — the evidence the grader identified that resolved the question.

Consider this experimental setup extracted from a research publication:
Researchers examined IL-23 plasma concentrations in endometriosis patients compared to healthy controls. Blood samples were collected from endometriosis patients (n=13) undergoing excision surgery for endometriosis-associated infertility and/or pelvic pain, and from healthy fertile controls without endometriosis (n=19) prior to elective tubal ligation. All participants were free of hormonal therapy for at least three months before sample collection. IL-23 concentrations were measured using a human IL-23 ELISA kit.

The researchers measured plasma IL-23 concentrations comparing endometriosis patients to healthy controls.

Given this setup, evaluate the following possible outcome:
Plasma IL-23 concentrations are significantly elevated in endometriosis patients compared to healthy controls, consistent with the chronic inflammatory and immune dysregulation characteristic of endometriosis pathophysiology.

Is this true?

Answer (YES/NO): YES